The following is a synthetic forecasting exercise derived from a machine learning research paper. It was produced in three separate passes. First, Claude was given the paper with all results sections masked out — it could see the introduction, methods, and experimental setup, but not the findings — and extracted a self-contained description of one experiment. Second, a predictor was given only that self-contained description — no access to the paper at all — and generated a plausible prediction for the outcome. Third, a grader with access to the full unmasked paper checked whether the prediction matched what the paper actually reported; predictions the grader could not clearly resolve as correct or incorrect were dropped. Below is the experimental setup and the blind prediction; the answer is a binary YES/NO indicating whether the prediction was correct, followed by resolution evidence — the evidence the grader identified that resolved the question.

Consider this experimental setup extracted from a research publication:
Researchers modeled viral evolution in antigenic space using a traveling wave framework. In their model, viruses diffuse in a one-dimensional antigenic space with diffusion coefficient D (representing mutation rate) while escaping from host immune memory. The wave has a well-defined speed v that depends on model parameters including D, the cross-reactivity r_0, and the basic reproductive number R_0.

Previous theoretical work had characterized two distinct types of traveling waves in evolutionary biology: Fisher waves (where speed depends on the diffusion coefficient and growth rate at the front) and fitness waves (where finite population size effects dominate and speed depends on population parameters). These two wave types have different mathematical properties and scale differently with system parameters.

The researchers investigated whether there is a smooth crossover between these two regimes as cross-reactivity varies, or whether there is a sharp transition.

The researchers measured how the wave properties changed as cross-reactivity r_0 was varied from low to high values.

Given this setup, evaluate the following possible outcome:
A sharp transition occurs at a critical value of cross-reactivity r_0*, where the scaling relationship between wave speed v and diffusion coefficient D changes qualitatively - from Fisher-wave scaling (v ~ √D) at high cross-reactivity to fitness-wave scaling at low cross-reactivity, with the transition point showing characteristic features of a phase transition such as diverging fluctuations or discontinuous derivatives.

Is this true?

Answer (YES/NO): NO